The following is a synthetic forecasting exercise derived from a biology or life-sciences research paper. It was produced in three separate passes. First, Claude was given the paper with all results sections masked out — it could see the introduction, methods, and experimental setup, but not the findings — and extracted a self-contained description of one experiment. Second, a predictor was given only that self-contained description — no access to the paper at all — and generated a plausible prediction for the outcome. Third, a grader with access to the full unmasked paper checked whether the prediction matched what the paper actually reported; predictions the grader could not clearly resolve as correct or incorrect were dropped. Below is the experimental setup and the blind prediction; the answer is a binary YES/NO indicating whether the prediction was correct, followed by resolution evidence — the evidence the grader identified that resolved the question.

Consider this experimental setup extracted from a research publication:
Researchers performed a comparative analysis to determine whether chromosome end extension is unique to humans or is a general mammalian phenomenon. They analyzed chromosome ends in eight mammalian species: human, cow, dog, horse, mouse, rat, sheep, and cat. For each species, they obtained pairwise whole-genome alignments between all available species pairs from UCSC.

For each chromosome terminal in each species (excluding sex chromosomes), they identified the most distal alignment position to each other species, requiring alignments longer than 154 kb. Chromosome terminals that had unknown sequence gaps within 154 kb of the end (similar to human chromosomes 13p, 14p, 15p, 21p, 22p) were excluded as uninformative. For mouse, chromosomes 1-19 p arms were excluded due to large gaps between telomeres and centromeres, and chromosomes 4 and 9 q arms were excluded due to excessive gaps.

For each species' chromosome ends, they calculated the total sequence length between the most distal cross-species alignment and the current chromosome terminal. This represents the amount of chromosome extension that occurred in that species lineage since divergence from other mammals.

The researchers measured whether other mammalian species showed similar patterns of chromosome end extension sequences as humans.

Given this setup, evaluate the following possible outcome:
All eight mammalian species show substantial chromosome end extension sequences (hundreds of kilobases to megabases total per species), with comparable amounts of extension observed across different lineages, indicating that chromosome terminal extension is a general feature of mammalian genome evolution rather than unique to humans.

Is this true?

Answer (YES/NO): YES